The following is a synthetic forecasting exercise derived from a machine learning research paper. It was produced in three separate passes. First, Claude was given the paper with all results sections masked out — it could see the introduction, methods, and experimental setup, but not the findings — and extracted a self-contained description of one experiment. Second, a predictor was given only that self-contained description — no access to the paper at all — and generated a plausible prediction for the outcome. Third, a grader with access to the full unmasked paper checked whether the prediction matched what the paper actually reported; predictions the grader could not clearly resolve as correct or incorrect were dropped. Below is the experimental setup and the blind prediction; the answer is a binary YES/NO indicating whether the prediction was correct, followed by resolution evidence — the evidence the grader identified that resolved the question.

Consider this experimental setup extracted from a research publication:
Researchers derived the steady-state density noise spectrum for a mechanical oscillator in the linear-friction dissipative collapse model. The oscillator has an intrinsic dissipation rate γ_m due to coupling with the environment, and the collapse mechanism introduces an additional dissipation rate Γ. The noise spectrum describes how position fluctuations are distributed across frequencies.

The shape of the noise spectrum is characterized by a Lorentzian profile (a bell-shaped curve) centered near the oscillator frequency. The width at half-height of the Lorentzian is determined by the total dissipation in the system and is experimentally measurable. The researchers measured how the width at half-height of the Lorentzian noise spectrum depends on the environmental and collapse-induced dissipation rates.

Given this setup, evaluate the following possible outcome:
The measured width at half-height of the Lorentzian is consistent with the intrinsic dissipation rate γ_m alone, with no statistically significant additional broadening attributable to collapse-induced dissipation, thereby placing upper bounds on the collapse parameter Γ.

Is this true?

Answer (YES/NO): NO